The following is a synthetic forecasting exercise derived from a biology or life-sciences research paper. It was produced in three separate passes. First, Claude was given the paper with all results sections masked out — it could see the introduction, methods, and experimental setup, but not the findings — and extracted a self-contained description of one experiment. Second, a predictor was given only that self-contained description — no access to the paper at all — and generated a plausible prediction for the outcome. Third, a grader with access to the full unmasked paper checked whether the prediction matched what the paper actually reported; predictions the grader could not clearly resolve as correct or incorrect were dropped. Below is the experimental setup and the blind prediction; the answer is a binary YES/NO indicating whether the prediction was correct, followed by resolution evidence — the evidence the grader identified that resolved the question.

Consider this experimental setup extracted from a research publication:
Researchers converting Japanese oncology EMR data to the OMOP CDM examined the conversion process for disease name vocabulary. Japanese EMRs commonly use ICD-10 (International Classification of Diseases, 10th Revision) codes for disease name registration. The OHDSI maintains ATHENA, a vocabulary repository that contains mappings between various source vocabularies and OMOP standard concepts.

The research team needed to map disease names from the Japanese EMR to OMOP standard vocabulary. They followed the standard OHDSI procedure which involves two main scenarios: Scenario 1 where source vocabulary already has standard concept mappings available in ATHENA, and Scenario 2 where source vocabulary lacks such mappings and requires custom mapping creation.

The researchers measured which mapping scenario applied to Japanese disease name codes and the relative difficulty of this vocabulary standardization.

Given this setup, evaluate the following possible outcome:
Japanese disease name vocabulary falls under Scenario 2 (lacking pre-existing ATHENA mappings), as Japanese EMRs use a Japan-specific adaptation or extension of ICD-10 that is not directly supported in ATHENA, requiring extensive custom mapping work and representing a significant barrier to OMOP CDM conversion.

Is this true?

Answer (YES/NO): NO